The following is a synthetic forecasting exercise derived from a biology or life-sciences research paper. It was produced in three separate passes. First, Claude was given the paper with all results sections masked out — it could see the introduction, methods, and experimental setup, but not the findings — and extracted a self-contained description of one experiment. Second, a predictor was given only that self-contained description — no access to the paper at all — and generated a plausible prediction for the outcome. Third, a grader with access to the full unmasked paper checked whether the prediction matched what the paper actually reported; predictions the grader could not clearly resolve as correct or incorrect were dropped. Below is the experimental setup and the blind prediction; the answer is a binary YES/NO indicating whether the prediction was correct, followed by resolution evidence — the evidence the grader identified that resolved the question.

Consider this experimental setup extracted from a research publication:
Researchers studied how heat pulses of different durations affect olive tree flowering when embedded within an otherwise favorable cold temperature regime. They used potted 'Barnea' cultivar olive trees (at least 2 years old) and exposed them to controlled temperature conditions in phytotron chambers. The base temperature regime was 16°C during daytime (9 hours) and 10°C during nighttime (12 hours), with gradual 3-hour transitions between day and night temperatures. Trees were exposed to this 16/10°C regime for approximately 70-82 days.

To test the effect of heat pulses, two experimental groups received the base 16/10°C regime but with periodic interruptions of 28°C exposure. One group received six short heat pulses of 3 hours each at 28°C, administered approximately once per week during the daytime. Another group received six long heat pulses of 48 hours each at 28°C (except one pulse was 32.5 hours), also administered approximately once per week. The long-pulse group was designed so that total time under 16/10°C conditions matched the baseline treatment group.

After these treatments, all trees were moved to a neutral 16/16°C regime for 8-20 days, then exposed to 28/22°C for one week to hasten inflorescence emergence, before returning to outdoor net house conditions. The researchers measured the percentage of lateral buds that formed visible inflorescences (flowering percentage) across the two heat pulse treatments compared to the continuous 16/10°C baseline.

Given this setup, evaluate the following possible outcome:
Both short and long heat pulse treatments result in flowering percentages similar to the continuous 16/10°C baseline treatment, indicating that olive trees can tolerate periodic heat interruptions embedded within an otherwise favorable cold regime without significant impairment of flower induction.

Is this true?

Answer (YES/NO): NO